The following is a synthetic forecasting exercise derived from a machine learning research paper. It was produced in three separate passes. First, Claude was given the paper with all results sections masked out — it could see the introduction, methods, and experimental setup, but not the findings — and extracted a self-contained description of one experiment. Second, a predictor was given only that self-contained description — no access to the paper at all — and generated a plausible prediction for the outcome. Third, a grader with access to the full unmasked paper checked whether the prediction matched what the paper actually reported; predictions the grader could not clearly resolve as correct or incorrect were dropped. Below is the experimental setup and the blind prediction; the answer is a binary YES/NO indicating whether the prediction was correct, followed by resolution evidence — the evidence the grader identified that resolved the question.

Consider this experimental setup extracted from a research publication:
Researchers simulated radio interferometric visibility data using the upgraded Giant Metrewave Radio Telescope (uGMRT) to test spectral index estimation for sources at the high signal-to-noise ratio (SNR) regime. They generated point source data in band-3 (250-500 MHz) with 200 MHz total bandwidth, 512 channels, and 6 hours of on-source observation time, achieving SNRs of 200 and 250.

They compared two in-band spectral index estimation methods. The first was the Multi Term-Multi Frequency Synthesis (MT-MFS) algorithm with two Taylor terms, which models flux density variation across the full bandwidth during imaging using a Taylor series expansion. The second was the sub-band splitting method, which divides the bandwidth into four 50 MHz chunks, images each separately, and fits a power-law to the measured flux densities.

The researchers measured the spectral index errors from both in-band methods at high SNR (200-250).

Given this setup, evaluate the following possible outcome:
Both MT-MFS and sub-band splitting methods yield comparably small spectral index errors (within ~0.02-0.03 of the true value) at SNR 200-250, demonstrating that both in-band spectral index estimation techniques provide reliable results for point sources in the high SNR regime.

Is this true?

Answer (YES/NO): NO